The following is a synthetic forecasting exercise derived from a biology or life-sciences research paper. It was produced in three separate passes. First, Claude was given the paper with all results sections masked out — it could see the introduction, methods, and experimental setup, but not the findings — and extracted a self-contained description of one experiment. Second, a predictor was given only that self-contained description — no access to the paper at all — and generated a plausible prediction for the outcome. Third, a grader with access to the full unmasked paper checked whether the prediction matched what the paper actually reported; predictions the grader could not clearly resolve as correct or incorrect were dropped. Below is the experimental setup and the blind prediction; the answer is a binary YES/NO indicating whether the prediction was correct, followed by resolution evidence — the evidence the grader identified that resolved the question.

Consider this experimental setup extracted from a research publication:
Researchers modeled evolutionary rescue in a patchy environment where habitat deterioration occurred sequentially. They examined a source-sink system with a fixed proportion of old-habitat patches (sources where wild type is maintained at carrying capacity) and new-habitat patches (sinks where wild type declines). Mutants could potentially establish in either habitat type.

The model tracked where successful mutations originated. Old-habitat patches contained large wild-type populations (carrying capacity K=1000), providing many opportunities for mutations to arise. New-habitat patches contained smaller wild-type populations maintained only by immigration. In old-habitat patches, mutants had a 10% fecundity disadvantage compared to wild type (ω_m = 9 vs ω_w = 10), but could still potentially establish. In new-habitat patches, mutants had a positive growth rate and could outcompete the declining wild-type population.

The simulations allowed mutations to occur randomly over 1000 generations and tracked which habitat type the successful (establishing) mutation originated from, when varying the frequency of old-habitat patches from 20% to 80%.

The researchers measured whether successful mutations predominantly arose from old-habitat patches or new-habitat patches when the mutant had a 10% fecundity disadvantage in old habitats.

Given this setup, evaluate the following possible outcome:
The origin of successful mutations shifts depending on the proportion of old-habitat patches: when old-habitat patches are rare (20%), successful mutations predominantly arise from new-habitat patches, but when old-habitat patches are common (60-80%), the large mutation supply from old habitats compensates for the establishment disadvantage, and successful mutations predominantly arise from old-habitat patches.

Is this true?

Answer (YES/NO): NO